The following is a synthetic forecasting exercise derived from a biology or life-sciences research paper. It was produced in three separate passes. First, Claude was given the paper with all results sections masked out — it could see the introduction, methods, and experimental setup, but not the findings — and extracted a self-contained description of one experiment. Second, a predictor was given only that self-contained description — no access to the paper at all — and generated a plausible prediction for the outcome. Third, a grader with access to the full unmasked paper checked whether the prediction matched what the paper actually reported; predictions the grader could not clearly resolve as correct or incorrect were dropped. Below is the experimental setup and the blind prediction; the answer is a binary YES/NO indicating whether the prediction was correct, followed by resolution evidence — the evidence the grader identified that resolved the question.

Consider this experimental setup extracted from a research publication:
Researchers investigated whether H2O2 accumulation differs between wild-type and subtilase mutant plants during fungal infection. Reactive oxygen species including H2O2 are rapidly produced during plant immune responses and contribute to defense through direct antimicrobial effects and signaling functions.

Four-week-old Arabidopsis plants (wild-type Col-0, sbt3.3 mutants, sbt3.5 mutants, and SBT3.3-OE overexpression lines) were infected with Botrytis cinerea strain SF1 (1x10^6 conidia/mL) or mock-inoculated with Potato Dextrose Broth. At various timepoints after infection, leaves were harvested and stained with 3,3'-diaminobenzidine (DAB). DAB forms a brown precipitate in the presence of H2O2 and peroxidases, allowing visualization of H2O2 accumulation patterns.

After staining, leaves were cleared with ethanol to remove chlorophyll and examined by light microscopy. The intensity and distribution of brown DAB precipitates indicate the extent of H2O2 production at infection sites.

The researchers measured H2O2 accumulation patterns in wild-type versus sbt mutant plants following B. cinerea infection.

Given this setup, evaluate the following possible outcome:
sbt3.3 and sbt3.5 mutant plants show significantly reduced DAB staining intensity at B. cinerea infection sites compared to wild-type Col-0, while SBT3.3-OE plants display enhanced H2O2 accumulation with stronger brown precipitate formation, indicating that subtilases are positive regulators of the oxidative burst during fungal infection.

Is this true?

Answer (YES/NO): NO